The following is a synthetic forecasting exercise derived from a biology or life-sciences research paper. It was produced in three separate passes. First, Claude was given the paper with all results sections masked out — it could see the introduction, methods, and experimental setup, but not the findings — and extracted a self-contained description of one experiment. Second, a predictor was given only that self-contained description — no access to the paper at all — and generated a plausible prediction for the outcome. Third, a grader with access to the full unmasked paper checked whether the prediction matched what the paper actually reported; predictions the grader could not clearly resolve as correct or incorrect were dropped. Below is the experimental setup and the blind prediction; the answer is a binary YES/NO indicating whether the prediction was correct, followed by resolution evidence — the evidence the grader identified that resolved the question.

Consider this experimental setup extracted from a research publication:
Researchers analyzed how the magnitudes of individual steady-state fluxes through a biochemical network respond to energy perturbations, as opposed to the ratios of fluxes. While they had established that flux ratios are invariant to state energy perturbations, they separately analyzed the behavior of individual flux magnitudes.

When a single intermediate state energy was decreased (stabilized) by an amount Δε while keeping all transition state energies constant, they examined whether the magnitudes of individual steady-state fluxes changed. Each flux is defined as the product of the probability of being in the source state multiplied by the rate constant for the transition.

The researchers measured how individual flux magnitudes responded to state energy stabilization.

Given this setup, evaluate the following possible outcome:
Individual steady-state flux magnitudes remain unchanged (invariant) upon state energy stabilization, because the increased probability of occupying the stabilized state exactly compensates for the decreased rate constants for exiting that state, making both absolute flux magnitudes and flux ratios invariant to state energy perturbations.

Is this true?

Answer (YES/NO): NO